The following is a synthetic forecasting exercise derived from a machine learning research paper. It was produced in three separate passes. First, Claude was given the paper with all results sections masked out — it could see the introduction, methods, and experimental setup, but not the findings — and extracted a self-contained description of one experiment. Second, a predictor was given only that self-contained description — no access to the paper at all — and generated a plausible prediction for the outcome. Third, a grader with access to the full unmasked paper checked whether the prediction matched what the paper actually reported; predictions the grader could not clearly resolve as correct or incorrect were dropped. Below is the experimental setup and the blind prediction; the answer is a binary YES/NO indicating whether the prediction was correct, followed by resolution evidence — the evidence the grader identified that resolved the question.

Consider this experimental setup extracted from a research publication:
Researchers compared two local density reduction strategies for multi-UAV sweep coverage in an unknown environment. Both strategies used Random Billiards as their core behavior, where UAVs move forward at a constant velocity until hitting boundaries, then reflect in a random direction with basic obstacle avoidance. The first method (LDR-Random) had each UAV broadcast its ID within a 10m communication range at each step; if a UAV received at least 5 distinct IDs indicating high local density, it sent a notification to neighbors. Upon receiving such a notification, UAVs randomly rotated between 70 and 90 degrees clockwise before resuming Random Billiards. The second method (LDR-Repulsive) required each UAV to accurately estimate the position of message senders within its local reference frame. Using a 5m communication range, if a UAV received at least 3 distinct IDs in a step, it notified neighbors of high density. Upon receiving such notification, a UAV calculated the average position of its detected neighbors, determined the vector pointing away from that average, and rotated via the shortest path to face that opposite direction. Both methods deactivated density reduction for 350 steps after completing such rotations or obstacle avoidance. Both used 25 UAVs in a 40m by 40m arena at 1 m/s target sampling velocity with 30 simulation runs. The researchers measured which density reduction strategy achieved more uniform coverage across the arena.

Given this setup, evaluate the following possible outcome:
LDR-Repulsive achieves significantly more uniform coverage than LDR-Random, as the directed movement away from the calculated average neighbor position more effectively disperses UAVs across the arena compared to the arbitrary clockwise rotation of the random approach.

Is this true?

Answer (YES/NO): NO